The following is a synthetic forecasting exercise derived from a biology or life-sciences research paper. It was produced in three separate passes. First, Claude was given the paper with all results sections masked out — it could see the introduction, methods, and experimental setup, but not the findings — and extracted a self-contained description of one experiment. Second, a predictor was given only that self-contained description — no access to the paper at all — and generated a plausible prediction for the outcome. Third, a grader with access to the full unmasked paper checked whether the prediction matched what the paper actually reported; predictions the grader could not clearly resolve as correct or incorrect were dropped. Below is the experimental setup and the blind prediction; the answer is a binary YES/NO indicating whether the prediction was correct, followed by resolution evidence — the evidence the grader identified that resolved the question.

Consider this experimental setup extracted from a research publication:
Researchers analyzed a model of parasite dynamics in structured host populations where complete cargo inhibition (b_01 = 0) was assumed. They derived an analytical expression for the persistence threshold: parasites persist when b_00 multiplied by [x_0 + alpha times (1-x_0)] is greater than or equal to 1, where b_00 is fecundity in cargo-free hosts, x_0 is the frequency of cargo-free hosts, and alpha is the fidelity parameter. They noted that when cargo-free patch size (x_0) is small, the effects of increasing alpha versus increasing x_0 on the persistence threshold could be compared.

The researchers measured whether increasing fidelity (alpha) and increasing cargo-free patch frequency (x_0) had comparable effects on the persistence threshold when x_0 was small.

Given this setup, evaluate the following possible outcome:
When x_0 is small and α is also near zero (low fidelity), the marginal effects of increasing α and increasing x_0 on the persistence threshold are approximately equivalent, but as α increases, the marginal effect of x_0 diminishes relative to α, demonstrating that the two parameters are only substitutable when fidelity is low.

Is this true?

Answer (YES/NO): NO